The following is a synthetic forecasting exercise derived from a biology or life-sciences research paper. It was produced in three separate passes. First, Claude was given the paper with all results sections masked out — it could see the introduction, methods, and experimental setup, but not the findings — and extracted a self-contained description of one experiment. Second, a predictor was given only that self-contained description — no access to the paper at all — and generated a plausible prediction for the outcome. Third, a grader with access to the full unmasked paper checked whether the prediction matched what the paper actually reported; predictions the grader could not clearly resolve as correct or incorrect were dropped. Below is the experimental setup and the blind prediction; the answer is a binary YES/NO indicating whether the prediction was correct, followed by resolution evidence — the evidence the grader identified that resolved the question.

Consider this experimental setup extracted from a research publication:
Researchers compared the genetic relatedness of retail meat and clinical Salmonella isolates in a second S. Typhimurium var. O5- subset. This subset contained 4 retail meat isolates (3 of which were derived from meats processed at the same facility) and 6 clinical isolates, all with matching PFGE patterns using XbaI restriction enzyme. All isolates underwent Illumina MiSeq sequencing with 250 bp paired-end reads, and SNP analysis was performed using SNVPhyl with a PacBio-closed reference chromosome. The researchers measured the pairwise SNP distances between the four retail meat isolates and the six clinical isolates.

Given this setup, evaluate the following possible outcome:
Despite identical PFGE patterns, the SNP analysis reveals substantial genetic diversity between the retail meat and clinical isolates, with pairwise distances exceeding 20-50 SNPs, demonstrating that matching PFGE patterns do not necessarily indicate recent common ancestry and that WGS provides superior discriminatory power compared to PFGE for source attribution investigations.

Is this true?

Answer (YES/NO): YES